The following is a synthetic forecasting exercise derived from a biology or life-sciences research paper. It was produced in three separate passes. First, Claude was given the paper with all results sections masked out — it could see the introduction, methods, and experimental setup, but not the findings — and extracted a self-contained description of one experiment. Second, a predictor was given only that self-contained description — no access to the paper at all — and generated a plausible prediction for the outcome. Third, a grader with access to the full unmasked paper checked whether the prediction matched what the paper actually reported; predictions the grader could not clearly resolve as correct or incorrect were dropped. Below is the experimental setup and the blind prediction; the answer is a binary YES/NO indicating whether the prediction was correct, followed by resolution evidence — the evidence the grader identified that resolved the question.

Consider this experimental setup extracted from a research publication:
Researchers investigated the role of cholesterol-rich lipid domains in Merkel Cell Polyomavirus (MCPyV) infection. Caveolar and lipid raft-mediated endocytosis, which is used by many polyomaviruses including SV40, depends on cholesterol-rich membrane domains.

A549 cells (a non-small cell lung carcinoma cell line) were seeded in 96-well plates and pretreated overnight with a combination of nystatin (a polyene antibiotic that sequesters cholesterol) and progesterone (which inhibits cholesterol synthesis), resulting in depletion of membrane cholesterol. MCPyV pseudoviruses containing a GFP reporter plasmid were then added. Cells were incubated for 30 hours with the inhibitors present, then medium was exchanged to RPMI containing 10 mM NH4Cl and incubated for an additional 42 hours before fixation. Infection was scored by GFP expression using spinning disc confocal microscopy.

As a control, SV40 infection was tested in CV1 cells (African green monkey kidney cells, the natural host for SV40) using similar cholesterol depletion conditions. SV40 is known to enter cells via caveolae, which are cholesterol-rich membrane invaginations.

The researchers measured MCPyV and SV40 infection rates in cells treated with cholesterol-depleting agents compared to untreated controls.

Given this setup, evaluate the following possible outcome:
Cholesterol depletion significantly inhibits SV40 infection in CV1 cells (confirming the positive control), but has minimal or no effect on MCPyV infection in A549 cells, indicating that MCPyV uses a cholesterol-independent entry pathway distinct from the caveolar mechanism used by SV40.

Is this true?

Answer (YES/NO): NO